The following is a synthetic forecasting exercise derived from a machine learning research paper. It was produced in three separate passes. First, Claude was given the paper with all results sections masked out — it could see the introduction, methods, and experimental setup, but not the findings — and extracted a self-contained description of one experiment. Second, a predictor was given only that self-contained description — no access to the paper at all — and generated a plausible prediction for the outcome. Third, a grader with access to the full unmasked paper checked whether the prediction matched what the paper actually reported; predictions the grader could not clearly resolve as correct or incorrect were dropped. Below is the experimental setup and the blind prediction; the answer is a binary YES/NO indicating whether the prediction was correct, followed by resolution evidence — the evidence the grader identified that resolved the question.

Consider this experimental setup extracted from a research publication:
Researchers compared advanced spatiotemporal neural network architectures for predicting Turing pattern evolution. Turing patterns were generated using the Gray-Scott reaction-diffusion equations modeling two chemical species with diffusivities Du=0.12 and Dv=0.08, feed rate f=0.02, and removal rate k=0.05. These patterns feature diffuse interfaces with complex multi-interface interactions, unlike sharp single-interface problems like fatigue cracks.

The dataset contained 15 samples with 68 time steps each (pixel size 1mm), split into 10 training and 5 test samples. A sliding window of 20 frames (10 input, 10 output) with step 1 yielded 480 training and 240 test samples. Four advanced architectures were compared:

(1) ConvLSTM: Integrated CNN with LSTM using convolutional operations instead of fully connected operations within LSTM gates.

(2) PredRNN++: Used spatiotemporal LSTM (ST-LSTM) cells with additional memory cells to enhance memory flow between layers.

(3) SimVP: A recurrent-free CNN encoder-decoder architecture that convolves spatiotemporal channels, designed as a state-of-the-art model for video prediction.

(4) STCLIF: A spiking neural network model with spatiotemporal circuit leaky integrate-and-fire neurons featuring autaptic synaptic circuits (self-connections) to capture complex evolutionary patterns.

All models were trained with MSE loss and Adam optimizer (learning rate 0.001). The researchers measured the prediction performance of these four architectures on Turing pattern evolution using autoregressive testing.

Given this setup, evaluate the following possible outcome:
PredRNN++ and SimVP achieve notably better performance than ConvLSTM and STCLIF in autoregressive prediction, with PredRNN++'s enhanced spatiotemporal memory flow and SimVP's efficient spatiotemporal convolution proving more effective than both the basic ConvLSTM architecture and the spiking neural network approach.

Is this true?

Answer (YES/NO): NO